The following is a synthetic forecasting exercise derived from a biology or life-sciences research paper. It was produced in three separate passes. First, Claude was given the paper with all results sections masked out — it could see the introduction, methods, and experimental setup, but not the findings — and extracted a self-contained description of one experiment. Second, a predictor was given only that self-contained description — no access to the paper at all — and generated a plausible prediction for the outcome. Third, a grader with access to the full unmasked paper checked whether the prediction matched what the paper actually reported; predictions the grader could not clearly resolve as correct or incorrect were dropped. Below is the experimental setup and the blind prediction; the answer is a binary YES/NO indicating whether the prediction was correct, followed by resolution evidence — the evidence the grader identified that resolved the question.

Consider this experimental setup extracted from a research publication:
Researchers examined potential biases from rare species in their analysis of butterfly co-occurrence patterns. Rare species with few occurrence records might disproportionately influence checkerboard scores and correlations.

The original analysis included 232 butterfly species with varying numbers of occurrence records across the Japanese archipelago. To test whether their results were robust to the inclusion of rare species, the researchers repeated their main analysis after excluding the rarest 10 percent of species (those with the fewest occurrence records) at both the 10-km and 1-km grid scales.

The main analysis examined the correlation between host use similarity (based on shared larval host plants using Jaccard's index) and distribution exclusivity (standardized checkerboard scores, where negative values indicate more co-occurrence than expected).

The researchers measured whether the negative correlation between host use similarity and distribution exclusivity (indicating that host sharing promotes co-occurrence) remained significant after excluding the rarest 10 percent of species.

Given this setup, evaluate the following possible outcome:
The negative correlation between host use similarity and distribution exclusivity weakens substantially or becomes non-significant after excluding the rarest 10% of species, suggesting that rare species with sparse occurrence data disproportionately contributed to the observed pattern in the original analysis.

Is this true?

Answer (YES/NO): NO